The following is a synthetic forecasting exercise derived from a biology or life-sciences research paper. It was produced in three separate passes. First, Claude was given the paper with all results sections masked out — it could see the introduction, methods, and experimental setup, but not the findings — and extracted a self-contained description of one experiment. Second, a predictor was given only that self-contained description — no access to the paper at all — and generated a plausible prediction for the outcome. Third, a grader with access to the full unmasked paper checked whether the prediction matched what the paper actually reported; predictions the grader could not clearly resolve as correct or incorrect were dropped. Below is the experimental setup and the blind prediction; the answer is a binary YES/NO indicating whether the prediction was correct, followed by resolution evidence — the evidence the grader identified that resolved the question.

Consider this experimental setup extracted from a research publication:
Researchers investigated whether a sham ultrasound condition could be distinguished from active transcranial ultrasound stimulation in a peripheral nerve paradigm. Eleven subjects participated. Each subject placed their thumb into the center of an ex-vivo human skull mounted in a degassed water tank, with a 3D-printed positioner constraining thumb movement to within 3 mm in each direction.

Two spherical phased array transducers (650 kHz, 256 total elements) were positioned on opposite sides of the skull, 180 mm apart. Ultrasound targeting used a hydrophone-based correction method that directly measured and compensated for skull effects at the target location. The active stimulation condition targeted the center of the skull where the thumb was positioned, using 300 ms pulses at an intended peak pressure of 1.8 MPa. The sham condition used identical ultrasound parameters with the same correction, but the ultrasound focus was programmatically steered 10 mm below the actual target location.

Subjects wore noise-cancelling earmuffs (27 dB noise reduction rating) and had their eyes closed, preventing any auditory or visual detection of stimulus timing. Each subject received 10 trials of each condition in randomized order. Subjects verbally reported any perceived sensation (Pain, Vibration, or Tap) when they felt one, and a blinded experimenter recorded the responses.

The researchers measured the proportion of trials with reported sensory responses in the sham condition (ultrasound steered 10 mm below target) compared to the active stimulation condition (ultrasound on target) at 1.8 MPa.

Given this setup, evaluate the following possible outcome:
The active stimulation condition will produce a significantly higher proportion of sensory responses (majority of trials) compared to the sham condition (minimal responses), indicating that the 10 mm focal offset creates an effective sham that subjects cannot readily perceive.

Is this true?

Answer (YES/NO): YES